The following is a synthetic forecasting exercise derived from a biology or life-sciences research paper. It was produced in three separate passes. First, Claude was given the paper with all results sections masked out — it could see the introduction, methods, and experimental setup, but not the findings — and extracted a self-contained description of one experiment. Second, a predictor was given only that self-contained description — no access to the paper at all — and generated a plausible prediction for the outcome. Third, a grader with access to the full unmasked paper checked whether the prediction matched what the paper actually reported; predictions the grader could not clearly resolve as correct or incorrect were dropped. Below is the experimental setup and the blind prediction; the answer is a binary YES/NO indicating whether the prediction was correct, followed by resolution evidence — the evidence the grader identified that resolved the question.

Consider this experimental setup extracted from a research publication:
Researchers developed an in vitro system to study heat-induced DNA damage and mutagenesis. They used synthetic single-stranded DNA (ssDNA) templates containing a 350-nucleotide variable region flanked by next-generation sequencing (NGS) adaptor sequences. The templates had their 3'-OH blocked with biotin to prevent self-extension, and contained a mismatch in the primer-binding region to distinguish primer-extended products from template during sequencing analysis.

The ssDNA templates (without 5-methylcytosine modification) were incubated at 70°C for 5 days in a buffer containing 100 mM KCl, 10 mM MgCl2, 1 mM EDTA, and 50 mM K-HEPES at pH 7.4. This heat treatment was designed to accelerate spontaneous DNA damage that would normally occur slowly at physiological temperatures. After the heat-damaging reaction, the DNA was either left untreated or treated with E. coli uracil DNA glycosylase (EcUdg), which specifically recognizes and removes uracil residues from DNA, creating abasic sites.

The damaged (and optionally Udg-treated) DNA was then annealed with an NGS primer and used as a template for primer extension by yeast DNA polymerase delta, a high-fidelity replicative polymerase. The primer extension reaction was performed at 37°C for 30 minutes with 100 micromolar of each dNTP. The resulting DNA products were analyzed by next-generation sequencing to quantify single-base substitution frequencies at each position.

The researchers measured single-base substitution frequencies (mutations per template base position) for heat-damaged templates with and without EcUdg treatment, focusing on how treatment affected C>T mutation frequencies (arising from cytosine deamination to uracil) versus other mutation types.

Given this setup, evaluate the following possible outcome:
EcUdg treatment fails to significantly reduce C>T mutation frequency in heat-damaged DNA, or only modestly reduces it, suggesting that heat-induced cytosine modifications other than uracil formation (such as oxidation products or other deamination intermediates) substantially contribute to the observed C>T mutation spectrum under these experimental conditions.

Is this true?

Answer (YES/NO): NO